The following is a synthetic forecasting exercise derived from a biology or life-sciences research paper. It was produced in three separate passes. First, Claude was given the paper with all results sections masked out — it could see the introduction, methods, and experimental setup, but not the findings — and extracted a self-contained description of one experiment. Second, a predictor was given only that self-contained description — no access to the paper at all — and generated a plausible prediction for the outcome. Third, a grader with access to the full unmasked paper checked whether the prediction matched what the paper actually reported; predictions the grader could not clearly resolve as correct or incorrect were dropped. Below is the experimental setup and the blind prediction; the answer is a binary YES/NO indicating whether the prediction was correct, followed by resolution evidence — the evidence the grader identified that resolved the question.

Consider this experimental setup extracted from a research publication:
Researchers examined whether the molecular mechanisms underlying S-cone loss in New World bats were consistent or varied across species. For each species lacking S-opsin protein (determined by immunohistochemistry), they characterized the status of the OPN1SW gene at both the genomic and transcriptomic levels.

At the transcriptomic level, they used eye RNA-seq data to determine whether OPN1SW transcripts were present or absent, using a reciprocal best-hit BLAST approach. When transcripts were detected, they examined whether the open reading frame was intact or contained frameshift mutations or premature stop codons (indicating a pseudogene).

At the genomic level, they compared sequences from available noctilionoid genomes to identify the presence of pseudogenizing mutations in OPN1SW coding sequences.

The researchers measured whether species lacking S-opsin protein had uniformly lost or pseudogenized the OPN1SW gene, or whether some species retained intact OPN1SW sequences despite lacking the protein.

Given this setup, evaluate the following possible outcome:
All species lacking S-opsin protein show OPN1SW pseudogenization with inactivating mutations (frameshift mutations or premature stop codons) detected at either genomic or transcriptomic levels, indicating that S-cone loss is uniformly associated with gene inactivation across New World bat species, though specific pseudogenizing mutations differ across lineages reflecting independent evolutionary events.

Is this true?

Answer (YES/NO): NO